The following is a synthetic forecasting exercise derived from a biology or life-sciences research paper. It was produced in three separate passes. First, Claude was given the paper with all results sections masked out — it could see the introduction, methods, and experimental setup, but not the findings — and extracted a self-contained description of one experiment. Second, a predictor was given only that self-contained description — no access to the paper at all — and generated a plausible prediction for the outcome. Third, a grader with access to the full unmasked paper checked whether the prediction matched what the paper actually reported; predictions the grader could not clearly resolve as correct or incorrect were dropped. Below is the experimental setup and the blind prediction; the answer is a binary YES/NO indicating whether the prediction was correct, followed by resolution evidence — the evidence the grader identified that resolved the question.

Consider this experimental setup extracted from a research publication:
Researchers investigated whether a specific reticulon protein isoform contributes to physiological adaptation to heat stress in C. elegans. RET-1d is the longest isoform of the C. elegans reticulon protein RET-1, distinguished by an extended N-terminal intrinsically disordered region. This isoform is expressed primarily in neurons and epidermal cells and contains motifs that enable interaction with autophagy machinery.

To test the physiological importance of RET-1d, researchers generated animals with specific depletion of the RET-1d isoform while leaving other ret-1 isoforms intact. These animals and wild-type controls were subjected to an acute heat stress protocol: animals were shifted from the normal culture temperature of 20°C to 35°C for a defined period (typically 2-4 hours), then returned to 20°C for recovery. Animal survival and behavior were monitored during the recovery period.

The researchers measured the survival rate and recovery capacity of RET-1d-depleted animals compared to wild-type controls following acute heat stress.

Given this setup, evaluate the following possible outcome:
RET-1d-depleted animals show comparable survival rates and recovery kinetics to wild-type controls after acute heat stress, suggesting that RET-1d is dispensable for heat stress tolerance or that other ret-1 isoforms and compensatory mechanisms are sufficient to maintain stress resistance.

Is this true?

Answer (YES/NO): NO